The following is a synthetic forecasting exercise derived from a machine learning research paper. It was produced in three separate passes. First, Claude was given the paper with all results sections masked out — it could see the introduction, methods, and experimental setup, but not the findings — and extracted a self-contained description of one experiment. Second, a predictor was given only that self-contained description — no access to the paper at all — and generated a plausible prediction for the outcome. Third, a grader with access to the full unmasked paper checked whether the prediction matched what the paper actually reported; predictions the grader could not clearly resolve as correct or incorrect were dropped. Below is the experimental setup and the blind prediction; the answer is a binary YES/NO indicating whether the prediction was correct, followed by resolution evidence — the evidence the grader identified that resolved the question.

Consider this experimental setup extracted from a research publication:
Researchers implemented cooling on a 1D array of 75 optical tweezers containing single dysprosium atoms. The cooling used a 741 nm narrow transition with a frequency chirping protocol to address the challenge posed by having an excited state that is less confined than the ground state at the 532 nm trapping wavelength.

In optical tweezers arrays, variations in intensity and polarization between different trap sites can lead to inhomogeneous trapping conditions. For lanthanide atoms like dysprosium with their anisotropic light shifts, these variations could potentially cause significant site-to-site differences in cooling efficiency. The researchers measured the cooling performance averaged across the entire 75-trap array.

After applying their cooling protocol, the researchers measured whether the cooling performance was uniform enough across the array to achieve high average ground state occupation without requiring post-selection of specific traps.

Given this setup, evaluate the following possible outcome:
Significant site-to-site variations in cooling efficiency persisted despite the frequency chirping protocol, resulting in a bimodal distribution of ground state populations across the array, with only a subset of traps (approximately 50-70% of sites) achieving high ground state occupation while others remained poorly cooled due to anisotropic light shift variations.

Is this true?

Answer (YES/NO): NO